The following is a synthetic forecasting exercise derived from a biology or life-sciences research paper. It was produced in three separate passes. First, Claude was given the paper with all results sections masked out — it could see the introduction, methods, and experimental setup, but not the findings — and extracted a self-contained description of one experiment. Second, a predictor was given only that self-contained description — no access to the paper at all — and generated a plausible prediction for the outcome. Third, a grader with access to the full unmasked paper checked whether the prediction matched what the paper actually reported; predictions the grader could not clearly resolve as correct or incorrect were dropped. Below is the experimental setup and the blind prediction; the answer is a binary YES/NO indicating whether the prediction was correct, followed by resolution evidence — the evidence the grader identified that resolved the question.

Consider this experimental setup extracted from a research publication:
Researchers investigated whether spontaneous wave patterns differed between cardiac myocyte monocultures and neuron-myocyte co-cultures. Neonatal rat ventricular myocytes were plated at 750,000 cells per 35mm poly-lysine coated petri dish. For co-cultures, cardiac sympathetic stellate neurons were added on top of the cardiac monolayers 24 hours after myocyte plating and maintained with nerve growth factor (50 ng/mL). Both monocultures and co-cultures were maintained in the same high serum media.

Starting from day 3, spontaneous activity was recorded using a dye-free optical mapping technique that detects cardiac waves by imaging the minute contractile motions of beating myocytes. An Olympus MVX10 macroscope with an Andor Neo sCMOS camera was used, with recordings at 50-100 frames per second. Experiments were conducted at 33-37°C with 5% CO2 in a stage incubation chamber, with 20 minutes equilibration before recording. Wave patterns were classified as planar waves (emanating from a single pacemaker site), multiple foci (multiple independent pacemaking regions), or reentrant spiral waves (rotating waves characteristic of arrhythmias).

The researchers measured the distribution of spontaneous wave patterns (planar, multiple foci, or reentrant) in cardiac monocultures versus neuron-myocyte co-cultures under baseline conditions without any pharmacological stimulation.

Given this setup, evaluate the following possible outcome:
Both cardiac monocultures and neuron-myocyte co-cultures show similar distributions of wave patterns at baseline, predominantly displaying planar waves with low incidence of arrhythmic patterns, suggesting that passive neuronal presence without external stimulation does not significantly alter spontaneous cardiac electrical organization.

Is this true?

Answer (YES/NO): NO